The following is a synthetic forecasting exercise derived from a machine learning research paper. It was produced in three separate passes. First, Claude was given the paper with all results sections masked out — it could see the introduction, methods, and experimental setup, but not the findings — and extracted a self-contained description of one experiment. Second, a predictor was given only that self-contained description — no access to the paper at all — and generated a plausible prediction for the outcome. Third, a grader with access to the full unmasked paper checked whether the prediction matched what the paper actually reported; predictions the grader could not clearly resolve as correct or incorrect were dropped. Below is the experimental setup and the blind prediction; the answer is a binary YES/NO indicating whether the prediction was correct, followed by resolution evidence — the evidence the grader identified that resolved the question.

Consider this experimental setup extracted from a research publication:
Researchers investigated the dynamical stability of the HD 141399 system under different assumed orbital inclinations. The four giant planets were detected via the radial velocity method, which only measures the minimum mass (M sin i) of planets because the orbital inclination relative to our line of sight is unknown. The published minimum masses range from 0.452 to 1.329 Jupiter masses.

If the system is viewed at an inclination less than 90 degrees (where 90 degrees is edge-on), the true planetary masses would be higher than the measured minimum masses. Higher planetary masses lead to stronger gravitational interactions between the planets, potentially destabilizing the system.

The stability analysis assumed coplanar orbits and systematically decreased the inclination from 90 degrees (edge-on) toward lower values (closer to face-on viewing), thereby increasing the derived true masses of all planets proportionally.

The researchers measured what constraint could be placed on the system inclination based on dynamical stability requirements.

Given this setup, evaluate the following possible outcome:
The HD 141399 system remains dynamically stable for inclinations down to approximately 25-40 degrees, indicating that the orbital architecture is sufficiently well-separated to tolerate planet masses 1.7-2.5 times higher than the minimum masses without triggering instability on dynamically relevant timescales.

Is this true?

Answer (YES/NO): NO